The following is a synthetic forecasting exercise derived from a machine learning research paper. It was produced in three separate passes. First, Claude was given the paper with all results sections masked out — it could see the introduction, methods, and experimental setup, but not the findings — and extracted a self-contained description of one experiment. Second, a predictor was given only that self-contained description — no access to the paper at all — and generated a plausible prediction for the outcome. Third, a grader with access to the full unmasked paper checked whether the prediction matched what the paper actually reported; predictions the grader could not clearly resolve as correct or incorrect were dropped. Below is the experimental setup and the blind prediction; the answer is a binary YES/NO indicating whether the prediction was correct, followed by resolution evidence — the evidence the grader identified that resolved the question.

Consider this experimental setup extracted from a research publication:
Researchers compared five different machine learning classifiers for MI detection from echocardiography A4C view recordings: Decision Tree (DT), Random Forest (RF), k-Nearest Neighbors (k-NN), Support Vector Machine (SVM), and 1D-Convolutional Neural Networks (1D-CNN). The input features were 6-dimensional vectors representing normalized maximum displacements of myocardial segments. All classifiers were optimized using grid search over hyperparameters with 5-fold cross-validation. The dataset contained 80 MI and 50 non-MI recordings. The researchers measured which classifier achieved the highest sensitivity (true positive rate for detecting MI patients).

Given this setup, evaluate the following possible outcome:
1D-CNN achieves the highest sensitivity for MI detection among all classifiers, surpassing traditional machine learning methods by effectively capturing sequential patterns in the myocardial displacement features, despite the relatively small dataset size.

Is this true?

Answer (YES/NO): NO